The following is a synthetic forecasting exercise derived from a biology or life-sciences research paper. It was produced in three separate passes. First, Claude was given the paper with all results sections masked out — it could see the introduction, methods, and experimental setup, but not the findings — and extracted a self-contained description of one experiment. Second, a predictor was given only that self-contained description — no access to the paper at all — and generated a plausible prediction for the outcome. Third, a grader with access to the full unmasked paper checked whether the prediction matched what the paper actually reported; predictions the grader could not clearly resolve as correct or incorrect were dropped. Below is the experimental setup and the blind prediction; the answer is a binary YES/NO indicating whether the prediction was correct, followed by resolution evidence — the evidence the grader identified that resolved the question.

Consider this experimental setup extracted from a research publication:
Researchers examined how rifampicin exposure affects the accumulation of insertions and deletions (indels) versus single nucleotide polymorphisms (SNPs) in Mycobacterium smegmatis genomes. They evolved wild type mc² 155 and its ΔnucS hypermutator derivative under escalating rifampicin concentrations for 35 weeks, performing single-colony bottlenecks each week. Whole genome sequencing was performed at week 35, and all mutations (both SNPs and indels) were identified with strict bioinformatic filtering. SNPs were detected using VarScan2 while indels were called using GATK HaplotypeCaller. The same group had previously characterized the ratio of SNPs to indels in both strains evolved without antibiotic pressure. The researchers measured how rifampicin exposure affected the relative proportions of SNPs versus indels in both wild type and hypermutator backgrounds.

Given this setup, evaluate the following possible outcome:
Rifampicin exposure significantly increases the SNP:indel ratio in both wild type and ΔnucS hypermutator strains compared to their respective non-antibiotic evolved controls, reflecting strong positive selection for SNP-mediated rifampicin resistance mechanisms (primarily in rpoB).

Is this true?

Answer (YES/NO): NO